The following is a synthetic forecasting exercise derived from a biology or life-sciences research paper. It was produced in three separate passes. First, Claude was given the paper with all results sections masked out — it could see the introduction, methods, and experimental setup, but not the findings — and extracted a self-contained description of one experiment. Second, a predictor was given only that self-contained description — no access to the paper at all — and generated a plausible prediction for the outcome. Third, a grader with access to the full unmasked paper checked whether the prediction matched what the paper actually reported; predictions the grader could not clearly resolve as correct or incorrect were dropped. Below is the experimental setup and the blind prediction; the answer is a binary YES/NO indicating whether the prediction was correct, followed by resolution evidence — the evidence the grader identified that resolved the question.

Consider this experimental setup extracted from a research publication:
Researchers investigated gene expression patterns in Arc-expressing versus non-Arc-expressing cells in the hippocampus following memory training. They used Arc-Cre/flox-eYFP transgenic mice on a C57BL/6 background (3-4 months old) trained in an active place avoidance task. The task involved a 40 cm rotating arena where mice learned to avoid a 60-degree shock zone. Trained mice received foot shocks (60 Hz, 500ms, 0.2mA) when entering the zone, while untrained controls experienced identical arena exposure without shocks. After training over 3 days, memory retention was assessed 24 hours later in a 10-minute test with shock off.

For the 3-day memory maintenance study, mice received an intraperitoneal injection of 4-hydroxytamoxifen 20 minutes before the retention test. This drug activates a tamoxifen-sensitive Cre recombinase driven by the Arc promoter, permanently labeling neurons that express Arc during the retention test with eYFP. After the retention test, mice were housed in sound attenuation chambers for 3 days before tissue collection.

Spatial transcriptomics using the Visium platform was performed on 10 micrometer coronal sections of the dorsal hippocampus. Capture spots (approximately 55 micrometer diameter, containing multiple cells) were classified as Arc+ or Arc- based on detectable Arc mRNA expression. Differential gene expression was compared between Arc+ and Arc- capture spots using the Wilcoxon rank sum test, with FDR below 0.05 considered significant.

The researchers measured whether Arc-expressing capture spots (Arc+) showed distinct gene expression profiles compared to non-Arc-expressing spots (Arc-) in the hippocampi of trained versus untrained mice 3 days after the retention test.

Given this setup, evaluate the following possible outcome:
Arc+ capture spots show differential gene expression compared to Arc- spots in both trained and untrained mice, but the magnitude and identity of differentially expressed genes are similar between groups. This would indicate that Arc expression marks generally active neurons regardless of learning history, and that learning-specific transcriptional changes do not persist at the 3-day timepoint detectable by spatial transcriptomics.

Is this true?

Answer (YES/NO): NO